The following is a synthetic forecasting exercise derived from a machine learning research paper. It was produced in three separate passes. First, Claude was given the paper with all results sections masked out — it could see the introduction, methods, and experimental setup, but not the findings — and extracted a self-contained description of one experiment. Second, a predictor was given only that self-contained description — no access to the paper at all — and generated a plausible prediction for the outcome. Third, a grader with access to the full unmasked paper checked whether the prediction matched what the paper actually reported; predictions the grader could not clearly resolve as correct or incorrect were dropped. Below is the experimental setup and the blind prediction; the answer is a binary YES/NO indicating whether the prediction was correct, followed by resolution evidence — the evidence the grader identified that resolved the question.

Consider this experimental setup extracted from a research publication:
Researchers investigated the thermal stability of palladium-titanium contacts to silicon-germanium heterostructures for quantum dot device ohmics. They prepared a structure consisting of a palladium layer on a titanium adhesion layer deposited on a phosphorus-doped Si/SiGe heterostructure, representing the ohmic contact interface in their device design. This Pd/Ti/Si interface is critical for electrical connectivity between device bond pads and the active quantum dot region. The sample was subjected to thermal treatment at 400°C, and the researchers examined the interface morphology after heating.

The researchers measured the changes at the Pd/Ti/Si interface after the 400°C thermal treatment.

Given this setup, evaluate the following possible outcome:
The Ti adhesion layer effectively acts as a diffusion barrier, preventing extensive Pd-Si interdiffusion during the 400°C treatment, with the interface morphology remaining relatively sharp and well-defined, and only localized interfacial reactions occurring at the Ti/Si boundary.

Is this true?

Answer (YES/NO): NO